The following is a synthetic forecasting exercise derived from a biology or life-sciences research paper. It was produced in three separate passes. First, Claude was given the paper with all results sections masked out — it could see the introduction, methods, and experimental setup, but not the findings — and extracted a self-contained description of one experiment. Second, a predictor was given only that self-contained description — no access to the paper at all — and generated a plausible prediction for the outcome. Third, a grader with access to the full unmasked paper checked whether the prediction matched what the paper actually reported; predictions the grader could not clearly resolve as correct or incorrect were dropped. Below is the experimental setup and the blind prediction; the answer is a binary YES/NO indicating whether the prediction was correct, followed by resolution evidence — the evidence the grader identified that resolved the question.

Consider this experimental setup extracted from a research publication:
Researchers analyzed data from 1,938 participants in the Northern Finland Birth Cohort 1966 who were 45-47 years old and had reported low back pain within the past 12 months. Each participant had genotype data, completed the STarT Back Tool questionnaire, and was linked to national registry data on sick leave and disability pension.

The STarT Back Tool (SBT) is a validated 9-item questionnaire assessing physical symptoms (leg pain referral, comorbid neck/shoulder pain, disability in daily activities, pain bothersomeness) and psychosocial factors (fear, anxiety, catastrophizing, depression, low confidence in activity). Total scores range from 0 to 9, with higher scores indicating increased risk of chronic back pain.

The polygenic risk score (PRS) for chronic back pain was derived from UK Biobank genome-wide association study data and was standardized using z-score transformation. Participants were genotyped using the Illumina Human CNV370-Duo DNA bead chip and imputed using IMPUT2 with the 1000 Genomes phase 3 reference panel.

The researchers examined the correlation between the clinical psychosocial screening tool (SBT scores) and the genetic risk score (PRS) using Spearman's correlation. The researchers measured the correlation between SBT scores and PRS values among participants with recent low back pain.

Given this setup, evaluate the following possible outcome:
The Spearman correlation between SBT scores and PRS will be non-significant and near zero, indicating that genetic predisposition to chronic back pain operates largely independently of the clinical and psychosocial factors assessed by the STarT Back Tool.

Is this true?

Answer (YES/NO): NO